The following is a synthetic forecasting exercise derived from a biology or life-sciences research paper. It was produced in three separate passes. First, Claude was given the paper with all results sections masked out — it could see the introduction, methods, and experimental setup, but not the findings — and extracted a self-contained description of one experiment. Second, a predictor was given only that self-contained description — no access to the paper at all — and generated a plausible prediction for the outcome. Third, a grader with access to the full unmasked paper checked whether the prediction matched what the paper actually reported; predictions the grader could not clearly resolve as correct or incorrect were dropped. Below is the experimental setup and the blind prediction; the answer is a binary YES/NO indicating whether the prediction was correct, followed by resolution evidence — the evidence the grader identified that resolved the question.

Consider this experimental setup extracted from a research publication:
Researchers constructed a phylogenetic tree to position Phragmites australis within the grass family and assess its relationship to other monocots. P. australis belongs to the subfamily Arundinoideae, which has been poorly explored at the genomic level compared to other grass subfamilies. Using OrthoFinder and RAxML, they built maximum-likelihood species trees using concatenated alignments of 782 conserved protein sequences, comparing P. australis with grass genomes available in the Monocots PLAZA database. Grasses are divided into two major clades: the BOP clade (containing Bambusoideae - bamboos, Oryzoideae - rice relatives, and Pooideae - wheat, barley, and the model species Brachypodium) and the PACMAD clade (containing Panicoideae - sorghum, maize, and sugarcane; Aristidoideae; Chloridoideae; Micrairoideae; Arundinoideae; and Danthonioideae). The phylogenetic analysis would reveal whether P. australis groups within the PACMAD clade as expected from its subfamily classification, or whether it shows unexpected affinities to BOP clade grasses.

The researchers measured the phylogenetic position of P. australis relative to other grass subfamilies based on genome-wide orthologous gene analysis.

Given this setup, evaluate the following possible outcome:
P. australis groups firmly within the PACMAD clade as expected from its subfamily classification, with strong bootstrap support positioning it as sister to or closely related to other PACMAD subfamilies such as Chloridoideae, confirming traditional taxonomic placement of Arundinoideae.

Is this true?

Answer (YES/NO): YES